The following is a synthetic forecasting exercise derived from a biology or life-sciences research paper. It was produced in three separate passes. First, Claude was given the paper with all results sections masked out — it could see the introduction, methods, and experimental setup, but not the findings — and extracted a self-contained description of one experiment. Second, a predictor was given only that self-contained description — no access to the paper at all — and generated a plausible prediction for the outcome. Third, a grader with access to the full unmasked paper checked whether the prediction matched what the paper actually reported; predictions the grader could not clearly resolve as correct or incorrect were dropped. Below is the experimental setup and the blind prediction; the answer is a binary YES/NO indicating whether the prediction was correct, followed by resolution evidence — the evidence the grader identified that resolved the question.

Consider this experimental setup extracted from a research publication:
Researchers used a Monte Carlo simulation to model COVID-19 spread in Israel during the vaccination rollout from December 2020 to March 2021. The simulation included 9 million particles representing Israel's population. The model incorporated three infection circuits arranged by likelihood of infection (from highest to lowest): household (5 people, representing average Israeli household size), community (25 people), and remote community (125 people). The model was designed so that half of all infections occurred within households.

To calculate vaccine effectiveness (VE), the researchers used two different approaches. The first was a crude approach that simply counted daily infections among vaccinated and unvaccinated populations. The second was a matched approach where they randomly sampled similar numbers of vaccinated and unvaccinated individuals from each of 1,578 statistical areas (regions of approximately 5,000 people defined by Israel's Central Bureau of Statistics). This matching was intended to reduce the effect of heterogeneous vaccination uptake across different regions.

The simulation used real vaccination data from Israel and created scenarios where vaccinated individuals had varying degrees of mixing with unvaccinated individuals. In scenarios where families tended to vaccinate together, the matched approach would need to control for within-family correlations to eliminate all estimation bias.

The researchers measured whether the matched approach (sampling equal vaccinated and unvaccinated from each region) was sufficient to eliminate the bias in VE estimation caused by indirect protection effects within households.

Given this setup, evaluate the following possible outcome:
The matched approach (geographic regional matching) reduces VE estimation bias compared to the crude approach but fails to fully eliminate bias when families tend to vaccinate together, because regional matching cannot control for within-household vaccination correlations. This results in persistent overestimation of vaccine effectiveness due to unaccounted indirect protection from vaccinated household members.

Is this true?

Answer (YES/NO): YES